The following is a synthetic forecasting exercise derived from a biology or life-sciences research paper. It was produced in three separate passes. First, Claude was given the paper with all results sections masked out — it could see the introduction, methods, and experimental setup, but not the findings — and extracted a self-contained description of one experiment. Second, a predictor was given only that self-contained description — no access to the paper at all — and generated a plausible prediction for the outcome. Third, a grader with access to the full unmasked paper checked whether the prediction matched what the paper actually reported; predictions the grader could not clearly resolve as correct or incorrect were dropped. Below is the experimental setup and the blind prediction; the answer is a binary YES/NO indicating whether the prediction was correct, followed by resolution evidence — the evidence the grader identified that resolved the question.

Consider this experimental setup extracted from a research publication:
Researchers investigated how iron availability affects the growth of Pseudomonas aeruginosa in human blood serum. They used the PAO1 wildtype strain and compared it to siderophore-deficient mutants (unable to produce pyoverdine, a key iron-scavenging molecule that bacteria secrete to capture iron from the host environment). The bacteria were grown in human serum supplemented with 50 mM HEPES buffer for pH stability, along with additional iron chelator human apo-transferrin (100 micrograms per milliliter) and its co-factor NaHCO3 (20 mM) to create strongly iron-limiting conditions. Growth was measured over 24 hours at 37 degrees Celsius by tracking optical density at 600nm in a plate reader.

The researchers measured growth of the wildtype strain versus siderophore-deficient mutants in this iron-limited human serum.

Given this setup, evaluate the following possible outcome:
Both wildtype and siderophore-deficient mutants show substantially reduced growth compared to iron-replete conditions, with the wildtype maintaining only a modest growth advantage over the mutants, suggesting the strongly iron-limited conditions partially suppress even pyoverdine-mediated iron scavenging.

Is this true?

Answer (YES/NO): NO